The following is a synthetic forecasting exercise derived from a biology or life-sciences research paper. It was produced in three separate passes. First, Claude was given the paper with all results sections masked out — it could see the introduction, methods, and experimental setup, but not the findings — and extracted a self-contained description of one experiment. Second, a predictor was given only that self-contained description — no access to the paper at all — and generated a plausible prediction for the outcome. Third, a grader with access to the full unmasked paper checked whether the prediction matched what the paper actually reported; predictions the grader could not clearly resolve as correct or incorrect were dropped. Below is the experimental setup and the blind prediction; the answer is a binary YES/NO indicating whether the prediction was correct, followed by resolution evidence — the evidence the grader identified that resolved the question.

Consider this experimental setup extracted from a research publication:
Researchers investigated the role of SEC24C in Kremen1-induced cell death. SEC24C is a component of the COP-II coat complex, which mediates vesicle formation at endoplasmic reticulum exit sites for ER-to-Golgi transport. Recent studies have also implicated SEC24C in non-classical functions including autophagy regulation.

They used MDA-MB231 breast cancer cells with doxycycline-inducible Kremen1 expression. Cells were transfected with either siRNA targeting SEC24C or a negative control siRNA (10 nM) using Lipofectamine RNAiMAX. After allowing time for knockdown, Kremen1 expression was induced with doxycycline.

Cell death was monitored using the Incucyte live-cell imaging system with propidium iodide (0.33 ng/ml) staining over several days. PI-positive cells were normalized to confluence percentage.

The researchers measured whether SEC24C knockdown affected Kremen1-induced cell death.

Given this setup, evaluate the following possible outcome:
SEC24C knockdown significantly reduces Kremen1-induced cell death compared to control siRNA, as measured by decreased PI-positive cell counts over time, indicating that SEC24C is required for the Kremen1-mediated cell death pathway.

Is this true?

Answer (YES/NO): YES